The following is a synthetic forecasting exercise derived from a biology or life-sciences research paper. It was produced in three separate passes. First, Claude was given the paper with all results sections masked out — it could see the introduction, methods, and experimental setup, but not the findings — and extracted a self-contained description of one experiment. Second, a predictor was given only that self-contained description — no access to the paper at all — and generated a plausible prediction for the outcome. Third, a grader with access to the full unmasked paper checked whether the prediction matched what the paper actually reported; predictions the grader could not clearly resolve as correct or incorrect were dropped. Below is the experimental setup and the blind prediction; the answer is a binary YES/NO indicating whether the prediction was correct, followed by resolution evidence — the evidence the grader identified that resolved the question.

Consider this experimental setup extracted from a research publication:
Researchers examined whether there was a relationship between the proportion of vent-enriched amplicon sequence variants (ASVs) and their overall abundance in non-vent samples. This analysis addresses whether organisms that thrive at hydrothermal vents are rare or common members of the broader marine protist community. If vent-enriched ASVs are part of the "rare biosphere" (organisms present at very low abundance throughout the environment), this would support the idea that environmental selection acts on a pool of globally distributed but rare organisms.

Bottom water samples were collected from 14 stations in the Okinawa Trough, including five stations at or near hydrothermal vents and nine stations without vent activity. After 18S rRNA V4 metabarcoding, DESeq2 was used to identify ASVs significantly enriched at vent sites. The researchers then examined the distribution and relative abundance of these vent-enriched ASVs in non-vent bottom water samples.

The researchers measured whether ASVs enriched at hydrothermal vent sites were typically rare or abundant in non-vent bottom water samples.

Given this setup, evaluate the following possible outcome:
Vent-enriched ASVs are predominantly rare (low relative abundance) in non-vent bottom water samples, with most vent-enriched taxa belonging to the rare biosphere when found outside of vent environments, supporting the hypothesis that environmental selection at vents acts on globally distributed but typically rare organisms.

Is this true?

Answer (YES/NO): YES